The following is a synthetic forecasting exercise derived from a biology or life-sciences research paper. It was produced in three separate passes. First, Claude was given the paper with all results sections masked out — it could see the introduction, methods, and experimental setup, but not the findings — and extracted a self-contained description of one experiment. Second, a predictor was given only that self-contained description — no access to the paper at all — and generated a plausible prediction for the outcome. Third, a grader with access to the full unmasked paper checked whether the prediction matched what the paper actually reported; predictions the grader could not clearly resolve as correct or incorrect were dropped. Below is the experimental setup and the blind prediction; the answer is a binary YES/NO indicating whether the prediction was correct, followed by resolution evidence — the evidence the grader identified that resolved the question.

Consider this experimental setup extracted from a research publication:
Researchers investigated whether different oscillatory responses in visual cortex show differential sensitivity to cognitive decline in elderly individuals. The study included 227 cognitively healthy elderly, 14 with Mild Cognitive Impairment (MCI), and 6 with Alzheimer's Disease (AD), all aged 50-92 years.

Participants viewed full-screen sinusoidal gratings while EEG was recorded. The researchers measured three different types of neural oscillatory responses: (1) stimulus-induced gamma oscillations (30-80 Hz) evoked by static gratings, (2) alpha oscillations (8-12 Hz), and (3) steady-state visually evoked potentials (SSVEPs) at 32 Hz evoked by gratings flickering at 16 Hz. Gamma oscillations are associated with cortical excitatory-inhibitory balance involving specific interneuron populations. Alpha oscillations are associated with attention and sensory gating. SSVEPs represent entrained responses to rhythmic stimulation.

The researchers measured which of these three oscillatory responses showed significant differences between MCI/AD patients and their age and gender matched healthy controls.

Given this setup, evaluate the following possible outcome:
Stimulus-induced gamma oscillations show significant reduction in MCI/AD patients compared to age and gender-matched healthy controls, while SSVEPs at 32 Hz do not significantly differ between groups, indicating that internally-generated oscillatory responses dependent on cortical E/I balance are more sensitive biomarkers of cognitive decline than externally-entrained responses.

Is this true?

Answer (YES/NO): YES